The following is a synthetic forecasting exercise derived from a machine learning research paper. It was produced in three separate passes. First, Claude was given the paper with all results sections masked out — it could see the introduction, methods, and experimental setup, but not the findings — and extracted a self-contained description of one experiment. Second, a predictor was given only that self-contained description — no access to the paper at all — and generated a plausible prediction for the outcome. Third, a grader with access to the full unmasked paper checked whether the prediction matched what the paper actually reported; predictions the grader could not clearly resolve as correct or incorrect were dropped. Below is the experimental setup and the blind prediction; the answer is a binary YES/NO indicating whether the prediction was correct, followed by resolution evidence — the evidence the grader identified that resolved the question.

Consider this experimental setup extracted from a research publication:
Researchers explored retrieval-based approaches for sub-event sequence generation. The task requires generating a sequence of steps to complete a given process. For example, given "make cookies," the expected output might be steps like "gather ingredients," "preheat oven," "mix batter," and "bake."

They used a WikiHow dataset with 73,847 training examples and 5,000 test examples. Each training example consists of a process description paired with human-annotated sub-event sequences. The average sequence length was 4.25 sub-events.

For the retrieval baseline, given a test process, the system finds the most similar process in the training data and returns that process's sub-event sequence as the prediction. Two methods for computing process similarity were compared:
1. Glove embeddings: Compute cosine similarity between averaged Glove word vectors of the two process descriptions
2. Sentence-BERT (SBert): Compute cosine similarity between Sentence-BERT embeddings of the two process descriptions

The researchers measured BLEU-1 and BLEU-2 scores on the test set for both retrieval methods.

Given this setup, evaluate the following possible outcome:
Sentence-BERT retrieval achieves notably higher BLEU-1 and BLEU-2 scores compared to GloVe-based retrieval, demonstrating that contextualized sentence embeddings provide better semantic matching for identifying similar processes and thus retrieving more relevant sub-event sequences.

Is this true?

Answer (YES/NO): YES